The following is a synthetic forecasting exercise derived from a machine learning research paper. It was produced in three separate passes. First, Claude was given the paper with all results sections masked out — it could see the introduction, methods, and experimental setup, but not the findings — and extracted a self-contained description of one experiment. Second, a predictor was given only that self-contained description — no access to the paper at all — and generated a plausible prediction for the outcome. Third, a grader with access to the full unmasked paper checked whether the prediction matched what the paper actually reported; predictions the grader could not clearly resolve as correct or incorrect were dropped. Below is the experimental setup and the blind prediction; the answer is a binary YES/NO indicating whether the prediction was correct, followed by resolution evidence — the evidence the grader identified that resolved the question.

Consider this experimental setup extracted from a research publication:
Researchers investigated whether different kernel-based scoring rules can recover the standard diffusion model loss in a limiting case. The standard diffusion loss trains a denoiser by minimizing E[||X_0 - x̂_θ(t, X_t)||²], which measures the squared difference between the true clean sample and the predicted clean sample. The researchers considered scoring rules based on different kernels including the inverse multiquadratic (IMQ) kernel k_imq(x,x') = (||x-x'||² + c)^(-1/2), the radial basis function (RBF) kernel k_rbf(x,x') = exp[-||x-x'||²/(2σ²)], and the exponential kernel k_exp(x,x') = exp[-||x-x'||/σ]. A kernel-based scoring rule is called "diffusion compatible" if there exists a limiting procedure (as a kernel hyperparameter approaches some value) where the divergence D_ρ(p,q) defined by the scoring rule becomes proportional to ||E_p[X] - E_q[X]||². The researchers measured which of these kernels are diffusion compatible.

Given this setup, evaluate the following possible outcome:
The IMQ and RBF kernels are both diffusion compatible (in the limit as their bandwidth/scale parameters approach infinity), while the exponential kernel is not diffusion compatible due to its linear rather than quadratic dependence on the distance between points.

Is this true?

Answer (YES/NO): YES